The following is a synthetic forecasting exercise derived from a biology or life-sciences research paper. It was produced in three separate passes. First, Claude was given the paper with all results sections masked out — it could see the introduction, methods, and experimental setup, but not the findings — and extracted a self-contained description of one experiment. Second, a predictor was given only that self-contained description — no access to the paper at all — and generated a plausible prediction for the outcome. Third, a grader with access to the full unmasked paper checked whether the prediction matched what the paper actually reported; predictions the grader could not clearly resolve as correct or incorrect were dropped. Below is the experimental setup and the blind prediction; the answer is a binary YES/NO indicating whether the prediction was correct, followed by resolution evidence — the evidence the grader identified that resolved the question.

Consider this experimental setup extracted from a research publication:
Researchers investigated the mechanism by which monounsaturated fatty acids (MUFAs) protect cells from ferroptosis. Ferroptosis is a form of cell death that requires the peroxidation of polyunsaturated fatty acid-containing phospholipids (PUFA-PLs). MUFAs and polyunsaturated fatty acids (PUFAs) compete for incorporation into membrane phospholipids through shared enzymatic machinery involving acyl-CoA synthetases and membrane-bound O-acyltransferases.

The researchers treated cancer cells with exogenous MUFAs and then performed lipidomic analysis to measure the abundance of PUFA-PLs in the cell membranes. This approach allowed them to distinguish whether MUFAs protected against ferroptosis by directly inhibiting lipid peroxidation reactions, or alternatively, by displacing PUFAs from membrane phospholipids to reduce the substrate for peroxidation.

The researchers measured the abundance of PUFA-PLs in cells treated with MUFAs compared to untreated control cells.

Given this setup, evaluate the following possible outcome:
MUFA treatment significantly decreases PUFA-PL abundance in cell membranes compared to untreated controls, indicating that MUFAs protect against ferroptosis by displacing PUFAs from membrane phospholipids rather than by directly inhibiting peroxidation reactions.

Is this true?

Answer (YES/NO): YES